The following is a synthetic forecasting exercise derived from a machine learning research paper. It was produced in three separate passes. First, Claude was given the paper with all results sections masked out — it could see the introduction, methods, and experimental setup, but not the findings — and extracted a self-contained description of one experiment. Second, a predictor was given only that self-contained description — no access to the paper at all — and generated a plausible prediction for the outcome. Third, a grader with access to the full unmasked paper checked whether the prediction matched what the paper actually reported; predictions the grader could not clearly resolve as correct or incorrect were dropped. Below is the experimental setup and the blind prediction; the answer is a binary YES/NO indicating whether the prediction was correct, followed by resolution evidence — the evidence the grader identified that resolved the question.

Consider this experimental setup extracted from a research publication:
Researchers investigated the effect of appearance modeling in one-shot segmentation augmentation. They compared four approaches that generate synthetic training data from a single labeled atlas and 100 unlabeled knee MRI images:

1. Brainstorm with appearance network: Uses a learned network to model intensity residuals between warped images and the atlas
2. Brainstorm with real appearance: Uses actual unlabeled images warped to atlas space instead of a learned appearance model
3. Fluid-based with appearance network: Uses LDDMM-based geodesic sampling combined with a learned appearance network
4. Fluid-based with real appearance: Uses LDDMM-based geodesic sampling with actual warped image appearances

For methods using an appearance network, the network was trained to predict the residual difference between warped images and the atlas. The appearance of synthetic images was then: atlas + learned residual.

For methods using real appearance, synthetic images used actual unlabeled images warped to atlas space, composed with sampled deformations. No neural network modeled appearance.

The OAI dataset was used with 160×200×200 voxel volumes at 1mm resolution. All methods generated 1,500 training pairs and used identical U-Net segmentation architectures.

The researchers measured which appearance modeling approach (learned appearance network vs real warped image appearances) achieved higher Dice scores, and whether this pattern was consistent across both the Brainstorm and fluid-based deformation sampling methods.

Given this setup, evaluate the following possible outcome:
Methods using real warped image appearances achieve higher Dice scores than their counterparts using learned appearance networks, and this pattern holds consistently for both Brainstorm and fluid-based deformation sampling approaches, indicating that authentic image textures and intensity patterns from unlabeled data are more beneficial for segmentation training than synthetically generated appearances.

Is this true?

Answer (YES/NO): YES